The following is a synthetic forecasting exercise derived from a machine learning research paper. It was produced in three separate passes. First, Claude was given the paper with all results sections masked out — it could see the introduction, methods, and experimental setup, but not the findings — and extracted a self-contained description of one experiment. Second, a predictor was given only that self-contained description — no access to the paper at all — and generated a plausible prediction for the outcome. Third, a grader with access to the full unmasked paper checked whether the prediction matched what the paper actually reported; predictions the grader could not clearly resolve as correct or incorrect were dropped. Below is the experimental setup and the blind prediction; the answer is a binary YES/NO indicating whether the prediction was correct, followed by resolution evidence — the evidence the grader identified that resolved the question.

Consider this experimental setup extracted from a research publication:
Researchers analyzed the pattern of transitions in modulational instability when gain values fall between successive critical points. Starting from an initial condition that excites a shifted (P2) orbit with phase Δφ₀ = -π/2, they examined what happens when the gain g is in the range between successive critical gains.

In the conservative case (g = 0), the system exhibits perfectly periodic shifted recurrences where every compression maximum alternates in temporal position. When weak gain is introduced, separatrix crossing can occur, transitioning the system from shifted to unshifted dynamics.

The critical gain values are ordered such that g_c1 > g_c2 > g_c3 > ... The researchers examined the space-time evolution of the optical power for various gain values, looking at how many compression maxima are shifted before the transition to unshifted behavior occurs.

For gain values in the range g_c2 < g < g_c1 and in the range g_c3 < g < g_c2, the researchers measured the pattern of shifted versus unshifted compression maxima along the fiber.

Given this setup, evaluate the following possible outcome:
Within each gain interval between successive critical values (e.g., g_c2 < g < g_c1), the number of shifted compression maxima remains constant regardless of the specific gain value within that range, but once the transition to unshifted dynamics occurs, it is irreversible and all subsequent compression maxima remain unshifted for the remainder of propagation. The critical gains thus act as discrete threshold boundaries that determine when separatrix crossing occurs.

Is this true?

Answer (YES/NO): YES